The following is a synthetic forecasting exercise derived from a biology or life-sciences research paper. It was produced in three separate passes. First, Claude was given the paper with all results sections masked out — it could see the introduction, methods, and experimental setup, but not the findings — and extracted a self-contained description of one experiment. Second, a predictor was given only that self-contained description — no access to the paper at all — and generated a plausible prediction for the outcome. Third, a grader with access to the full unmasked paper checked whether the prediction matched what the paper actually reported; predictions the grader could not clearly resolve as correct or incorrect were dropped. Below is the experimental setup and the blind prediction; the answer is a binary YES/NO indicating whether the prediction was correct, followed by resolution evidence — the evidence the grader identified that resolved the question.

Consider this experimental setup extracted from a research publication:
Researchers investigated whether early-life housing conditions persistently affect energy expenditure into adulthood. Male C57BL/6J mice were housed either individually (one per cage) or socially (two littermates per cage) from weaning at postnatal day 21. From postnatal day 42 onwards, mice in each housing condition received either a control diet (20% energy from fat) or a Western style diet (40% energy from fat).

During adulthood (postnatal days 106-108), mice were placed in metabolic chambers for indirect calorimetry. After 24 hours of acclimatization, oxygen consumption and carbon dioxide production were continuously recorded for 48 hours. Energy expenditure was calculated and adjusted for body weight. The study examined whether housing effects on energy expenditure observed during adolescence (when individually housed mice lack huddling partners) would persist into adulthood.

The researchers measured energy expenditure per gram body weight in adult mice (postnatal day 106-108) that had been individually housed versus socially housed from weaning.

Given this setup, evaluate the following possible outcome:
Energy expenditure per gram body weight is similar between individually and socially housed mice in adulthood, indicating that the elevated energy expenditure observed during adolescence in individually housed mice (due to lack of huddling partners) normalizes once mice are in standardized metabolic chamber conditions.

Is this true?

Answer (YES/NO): NO